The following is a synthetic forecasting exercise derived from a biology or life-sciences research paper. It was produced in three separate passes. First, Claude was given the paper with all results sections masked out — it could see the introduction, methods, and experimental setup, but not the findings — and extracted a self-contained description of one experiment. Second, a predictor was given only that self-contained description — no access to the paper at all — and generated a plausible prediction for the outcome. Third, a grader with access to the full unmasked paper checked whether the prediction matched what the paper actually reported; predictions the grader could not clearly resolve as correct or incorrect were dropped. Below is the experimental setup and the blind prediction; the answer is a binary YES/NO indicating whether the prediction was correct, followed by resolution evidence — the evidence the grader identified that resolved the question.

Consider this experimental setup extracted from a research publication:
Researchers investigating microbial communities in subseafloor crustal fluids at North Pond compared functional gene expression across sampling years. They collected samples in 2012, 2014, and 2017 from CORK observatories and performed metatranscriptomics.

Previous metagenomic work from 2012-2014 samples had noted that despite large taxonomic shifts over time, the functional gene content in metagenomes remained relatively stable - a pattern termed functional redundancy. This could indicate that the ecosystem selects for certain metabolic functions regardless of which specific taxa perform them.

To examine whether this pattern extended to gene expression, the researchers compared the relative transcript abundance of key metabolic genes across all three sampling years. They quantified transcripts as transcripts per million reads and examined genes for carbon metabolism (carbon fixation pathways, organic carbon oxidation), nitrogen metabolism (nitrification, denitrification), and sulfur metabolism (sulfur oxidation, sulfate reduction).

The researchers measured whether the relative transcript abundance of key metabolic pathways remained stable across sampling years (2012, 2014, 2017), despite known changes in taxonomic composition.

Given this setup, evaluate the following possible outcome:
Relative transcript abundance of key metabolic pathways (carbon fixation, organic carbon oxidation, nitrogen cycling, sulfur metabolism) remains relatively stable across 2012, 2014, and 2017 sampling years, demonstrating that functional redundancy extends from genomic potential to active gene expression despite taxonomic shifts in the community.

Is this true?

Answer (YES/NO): NO